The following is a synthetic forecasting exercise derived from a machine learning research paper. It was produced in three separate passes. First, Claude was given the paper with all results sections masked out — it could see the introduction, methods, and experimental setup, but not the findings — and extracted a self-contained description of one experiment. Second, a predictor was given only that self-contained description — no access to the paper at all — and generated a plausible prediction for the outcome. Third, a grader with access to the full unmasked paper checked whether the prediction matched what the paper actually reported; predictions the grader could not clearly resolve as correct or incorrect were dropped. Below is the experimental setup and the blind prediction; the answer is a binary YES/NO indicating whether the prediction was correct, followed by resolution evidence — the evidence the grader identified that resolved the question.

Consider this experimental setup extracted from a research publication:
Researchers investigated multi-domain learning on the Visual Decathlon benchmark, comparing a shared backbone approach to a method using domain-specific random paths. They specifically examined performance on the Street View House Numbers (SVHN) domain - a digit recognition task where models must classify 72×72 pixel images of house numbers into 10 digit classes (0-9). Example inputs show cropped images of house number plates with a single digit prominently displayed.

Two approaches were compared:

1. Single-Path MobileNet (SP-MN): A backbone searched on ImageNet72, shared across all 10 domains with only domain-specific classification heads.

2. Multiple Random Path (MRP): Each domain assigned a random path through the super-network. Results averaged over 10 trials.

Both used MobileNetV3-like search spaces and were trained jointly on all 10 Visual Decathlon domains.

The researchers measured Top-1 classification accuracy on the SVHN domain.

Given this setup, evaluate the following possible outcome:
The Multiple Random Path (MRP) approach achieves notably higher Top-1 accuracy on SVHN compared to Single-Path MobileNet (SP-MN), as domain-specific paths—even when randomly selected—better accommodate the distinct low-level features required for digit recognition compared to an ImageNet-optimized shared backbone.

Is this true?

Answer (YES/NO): YES